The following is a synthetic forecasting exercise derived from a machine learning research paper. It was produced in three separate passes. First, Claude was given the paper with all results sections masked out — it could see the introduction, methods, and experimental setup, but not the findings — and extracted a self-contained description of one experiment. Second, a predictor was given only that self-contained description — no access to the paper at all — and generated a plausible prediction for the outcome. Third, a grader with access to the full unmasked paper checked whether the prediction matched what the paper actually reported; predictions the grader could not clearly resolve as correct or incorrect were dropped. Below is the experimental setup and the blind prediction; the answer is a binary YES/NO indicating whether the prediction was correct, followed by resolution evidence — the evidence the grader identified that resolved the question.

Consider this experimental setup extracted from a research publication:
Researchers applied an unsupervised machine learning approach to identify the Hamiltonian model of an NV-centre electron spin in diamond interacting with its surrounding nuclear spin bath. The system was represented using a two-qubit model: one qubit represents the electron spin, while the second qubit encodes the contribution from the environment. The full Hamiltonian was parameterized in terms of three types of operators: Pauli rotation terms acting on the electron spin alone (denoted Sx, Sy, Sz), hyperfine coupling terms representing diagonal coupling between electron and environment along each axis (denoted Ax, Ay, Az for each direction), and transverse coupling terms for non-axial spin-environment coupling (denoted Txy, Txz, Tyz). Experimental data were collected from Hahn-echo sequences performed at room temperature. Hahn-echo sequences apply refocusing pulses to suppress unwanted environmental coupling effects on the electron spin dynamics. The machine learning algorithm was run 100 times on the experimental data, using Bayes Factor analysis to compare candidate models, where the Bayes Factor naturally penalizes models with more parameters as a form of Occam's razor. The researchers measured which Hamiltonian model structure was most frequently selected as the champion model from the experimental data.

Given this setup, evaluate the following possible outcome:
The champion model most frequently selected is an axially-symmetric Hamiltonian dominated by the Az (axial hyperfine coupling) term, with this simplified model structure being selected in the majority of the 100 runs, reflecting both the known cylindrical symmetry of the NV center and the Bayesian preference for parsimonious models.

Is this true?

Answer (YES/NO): NO